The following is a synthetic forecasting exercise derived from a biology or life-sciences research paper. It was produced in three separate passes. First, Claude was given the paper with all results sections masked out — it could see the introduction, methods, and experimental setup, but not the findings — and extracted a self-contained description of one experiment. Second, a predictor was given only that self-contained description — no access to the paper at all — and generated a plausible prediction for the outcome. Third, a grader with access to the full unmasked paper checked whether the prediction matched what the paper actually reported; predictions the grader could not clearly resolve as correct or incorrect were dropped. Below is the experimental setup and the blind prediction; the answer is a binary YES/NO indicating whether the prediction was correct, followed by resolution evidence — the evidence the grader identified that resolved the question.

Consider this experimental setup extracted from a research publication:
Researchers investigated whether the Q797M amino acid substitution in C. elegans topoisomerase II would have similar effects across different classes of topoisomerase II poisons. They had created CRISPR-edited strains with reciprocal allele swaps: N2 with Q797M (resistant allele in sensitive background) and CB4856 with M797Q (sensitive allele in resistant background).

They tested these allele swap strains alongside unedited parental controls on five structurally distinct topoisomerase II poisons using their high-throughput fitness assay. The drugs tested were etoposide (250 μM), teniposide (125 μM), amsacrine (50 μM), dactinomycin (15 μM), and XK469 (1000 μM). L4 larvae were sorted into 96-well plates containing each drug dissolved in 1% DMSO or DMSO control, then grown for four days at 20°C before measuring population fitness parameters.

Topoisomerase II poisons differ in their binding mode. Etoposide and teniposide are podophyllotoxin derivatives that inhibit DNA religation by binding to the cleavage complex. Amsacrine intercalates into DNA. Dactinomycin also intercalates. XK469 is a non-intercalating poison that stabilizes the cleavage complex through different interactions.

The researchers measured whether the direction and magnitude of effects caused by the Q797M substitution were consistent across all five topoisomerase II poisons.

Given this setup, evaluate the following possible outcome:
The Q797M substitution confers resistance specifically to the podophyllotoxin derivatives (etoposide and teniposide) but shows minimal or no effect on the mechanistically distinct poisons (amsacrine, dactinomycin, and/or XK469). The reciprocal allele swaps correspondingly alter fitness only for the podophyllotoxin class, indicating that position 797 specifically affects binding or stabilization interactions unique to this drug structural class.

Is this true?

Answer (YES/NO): NO